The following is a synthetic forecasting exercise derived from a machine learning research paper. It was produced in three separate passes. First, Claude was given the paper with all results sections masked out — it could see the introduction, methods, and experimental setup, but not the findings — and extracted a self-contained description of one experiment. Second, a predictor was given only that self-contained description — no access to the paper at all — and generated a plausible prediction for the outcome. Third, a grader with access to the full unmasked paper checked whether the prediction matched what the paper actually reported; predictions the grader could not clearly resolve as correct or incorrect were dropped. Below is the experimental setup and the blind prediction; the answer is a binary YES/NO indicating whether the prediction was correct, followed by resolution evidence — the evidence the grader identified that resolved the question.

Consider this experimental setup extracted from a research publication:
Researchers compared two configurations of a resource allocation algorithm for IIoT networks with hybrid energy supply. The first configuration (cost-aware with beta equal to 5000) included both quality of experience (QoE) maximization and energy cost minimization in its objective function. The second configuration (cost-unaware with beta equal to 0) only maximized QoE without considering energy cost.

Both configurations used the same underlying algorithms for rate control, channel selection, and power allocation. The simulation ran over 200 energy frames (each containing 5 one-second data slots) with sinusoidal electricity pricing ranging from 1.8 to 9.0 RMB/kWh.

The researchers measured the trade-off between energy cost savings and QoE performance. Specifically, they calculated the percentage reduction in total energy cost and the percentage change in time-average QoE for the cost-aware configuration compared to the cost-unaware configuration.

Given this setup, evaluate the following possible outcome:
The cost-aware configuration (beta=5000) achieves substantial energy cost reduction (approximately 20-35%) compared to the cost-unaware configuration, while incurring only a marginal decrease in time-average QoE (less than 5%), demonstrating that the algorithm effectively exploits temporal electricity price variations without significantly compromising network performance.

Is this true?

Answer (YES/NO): NO